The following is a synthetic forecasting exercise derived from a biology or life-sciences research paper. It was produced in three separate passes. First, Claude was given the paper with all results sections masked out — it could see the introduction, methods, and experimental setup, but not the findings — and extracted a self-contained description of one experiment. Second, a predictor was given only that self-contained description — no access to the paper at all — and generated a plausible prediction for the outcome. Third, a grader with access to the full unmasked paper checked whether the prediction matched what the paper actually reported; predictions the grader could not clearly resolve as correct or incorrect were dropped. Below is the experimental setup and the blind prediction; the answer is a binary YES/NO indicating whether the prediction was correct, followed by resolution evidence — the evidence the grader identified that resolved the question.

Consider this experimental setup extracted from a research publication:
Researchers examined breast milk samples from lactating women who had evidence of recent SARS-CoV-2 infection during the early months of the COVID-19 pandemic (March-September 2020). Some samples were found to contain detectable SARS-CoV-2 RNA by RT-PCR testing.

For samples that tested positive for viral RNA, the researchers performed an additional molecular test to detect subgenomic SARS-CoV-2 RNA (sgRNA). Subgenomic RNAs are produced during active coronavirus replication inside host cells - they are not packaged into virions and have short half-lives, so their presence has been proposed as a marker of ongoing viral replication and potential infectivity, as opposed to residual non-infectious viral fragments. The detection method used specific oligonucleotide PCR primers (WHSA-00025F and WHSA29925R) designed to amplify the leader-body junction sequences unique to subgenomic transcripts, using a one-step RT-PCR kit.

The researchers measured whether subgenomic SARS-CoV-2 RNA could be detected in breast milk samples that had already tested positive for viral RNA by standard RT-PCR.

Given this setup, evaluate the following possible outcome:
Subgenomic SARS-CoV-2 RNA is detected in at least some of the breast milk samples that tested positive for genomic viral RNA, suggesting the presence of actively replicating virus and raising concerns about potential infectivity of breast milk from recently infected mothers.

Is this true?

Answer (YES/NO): NO